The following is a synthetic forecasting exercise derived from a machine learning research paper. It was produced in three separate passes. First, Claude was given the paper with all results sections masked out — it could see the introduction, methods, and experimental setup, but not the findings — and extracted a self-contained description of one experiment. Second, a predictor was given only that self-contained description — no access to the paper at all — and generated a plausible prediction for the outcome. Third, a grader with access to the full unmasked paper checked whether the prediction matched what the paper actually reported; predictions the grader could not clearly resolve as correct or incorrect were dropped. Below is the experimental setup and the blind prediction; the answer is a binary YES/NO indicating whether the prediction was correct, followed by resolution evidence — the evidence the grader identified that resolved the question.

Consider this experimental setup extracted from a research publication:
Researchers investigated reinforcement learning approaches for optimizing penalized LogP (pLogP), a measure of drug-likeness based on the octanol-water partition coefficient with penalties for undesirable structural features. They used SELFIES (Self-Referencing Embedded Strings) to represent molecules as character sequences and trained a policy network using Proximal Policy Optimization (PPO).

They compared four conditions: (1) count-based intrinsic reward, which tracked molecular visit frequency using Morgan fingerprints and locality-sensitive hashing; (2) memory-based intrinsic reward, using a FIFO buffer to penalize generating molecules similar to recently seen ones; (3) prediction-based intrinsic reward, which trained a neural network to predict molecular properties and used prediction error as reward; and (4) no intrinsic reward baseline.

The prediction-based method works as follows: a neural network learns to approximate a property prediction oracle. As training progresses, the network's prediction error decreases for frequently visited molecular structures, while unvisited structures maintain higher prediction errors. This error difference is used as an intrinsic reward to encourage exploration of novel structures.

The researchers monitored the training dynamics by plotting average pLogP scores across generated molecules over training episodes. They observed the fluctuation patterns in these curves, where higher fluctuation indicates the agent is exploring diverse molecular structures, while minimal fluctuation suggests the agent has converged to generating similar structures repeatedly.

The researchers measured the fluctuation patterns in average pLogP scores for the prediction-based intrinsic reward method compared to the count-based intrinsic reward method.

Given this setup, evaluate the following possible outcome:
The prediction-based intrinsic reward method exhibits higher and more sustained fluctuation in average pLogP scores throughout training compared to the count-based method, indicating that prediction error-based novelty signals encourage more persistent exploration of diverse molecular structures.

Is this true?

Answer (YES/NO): NO